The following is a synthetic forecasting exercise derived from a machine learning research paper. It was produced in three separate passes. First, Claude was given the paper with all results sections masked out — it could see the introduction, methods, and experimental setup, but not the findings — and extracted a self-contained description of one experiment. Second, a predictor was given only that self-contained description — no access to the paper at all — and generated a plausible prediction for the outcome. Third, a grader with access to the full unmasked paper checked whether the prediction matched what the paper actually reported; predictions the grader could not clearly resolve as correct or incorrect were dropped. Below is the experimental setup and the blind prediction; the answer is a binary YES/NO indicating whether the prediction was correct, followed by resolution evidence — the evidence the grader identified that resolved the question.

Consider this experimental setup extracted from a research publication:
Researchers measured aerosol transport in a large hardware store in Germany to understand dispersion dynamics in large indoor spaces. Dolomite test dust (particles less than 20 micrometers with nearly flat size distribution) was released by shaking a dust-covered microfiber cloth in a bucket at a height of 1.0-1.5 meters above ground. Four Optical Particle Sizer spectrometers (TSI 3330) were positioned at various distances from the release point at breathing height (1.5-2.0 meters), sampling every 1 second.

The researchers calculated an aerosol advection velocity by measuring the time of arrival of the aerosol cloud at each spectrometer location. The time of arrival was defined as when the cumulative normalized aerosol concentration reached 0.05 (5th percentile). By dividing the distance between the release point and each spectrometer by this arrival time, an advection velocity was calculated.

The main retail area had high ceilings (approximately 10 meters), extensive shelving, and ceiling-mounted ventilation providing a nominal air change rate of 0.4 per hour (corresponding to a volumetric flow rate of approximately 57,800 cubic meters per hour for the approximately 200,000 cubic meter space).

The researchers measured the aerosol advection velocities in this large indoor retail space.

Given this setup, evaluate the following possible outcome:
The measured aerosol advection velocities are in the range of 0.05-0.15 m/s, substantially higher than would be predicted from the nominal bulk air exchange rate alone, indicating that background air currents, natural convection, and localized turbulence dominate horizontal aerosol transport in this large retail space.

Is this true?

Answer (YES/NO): NO